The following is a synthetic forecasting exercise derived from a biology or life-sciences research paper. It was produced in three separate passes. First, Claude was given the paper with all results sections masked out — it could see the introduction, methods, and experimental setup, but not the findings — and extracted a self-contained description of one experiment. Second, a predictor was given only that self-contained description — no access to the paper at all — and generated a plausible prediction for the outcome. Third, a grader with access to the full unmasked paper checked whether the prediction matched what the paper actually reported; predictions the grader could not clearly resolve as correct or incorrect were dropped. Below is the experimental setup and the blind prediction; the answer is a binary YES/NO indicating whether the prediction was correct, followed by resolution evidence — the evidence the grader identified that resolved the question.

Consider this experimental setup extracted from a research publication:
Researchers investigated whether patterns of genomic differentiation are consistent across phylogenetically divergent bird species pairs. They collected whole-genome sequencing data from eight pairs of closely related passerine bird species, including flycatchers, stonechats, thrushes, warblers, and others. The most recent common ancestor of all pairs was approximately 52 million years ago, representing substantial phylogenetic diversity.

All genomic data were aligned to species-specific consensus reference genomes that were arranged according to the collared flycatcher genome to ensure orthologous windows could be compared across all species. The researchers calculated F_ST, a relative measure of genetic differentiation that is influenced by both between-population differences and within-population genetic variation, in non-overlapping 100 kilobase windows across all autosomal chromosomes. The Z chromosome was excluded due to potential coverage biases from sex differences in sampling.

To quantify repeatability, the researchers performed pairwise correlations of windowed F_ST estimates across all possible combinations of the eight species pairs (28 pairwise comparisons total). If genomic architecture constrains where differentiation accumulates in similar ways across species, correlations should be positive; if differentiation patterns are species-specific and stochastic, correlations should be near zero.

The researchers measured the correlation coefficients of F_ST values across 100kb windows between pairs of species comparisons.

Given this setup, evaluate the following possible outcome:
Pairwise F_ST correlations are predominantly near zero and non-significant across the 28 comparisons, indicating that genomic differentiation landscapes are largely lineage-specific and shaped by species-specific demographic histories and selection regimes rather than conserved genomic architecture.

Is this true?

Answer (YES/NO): NO